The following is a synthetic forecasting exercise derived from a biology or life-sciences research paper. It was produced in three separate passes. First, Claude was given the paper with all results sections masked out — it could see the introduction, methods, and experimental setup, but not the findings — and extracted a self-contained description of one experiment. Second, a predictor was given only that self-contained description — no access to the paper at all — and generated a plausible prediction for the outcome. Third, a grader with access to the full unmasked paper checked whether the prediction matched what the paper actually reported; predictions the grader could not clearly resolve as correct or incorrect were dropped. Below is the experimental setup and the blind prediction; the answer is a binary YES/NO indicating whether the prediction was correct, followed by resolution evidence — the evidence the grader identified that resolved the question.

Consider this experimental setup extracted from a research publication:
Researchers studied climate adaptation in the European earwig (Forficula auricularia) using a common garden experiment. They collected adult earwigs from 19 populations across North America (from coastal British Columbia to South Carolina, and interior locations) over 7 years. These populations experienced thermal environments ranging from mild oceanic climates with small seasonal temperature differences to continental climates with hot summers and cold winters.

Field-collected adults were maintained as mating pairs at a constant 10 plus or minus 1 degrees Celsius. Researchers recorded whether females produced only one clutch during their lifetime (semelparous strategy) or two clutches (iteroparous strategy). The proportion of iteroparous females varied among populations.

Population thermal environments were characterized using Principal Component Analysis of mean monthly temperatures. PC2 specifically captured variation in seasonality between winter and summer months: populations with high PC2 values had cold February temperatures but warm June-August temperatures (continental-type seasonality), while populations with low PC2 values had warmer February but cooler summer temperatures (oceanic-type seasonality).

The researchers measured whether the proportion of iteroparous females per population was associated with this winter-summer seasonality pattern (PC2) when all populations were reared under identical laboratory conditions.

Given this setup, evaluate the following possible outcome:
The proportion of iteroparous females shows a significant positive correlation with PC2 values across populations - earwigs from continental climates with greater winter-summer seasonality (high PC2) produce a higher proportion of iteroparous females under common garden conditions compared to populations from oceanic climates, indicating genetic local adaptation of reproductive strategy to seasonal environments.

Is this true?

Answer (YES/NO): NO